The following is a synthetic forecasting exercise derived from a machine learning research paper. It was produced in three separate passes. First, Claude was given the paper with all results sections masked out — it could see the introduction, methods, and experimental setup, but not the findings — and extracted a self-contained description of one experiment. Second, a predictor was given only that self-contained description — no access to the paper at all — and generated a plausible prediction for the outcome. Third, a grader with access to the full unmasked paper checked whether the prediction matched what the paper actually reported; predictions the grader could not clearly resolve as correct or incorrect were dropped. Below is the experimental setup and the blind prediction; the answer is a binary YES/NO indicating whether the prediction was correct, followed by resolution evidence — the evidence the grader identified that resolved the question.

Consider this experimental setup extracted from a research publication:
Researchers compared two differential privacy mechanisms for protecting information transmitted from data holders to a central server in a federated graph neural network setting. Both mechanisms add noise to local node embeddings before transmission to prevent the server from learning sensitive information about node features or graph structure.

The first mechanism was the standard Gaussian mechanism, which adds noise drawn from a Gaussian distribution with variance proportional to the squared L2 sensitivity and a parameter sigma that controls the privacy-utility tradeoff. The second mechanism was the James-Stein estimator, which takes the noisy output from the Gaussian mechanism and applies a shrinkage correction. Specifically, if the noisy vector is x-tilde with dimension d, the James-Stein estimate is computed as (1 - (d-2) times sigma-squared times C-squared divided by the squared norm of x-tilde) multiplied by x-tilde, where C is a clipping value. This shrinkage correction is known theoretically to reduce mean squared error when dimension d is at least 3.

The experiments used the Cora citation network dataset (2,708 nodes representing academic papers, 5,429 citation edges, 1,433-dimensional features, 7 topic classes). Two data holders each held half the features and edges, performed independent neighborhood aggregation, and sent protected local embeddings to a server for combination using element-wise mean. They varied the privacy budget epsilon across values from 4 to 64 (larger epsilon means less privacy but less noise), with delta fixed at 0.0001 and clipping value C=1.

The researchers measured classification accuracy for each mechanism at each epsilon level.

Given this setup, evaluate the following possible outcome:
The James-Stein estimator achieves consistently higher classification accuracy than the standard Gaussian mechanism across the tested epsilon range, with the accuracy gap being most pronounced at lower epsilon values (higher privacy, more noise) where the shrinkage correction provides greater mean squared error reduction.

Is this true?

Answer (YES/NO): NO